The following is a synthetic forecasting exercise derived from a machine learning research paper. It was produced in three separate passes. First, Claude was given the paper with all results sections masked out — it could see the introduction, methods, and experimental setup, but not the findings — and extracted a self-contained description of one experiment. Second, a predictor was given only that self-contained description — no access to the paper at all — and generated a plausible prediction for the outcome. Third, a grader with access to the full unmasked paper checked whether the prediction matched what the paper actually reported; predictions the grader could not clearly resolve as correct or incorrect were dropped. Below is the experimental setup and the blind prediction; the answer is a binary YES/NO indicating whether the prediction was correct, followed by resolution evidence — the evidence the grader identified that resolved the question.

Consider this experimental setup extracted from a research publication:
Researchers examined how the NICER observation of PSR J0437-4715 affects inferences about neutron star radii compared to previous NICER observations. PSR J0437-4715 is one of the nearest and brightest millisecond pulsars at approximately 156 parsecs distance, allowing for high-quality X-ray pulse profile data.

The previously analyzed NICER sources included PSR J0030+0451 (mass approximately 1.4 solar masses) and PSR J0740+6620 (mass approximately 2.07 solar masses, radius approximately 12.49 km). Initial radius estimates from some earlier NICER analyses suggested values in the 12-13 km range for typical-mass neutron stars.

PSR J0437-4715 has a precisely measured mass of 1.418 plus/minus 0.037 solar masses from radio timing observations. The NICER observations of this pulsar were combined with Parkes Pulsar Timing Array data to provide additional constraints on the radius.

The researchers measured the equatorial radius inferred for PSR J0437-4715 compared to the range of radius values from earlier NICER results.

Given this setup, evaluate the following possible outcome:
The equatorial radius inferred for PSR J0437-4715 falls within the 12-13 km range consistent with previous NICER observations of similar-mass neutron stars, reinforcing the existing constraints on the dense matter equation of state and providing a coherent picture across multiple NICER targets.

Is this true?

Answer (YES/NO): NO